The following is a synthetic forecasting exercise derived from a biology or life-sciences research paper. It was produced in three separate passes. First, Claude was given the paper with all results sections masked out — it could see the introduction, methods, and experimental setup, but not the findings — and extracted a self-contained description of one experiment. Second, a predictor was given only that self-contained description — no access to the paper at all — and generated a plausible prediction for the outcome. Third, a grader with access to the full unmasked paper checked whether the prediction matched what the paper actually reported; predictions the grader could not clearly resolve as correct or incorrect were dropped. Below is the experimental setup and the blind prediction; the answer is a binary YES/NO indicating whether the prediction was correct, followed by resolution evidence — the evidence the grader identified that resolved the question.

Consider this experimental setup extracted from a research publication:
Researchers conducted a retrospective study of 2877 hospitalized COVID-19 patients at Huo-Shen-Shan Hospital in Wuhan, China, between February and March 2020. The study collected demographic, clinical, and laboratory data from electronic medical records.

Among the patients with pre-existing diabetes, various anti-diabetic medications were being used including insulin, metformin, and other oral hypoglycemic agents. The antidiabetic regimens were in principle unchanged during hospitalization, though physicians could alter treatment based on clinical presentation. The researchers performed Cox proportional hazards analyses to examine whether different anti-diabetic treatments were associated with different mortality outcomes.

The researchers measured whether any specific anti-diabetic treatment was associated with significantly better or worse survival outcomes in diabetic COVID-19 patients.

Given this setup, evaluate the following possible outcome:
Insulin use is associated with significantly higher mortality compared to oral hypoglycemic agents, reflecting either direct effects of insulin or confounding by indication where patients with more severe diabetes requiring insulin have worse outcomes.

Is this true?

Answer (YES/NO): NO